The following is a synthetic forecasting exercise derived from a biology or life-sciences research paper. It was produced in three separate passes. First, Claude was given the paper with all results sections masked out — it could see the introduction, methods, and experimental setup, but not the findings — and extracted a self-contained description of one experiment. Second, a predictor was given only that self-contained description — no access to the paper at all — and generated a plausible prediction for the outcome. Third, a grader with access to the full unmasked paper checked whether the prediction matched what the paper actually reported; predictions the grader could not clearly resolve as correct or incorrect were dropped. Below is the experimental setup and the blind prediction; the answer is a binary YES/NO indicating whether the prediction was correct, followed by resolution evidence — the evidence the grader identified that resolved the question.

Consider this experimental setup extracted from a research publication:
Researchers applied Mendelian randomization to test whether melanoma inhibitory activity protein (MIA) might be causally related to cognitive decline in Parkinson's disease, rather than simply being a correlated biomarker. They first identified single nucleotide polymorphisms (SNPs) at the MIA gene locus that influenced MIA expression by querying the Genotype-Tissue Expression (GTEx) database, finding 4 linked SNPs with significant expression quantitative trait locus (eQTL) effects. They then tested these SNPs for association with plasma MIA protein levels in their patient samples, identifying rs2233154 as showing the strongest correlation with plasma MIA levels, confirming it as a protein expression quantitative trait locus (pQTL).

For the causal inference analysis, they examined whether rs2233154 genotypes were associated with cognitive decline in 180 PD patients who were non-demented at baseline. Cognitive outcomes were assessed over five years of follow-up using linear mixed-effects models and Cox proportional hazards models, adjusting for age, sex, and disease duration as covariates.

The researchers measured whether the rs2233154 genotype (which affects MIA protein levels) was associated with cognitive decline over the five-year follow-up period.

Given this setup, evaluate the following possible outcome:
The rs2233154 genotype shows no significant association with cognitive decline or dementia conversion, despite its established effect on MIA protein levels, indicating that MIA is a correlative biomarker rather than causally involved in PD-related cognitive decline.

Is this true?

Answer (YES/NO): NO